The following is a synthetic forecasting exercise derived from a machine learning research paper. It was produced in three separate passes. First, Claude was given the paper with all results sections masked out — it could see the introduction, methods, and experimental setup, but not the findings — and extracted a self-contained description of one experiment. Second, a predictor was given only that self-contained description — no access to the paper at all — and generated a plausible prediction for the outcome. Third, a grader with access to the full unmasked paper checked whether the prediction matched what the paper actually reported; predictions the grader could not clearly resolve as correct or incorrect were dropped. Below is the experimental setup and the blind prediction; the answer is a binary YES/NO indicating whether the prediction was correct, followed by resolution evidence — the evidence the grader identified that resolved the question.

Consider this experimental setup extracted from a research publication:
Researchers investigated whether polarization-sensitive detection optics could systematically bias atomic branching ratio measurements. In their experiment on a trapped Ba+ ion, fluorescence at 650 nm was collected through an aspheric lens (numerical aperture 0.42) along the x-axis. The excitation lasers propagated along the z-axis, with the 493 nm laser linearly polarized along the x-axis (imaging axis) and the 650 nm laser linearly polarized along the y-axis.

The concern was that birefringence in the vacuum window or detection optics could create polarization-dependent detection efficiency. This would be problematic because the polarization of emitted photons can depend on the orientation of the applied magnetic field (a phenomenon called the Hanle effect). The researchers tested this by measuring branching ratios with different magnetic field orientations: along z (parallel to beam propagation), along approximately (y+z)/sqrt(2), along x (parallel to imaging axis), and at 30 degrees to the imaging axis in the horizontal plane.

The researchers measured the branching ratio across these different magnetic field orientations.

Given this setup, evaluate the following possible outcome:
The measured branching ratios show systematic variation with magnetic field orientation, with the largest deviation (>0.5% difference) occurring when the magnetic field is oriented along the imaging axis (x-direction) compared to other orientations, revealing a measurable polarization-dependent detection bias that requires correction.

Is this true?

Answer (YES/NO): NO